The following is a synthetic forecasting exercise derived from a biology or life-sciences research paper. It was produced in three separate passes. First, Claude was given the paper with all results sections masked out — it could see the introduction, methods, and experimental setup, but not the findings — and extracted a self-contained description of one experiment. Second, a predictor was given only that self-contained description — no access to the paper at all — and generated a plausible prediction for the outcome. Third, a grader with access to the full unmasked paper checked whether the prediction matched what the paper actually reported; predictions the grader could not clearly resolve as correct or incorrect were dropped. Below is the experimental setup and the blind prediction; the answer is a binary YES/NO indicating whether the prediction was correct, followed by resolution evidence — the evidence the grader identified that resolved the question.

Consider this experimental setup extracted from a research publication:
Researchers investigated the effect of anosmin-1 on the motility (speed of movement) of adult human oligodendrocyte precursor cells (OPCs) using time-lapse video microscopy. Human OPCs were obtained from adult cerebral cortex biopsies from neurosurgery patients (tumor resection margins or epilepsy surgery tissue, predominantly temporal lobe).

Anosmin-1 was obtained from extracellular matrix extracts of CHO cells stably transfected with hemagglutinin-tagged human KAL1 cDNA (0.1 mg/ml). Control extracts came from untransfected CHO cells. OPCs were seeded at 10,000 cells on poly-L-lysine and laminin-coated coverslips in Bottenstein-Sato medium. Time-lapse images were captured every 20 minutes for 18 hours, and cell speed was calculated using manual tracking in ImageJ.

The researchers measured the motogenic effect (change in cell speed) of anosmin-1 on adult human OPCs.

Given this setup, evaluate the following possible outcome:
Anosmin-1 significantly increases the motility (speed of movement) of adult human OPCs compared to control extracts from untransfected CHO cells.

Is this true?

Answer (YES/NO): NO